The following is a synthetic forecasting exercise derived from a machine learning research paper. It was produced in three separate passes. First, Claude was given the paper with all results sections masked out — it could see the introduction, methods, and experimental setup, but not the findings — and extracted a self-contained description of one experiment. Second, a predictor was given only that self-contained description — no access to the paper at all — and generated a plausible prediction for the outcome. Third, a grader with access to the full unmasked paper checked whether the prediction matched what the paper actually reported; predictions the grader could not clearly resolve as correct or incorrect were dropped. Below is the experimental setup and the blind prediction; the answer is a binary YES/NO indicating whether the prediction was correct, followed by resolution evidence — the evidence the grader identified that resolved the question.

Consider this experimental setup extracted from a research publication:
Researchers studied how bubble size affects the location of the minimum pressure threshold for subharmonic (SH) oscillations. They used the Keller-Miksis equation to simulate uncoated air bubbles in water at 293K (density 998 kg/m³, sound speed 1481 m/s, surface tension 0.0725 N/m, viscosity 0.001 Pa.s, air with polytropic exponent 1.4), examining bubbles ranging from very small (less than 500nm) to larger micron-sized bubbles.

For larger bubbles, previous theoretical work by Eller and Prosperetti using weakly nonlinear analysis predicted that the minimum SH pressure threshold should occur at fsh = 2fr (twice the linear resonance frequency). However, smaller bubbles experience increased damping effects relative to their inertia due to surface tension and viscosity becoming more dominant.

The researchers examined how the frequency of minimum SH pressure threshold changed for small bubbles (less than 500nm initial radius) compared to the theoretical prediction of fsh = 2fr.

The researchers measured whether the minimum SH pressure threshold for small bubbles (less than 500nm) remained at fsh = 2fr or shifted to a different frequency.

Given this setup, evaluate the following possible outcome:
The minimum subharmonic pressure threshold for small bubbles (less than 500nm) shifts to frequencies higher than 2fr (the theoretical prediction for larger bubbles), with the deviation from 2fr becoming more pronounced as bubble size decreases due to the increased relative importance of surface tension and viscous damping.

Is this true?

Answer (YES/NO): NO